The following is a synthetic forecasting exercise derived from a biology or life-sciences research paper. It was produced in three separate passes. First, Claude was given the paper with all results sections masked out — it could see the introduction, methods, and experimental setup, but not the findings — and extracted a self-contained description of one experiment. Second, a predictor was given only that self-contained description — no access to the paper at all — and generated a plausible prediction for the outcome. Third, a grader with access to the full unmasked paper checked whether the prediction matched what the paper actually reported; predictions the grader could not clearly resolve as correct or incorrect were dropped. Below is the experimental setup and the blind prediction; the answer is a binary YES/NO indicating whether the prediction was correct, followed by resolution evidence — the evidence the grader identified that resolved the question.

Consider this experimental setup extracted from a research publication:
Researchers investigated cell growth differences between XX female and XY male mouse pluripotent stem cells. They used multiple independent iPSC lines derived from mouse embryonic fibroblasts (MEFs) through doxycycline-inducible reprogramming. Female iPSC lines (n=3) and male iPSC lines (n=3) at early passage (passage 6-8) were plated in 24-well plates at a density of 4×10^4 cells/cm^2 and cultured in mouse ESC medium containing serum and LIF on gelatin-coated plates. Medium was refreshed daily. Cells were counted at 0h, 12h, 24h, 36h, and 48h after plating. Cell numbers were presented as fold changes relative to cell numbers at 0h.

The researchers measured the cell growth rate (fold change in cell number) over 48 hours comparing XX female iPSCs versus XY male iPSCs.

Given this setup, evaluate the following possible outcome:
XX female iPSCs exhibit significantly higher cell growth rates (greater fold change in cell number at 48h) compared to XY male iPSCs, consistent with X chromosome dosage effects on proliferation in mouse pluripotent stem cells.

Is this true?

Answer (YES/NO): NO